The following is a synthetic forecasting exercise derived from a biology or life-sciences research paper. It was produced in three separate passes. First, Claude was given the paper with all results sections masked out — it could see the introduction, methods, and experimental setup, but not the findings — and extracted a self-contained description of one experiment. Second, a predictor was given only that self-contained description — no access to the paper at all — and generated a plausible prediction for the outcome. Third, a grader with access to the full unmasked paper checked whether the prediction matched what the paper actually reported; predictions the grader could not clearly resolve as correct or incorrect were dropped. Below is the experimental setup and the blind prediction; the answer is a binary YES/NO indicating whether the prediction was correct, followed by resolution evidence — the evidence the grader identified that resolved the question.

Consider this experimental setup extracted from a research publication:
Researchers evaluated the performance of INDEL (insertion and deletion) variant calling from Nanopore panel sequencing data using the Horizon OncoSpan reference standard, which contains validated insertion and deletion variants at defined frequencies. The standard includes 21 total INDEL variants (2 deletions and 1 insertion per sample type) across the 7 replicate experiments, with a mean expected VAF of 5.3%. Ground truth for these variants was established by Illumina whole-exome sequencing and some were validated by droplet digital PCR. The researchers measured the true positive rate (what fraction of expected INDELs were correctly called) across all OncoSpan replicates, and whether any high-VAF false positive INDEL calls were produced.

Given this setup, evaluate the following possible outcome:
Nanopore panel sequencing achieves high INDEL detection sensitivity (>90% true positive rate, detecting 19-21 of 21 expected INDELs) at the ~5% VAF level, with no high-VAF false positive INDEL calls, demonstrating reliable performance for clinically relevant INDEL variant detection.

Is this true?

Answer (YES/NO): NO